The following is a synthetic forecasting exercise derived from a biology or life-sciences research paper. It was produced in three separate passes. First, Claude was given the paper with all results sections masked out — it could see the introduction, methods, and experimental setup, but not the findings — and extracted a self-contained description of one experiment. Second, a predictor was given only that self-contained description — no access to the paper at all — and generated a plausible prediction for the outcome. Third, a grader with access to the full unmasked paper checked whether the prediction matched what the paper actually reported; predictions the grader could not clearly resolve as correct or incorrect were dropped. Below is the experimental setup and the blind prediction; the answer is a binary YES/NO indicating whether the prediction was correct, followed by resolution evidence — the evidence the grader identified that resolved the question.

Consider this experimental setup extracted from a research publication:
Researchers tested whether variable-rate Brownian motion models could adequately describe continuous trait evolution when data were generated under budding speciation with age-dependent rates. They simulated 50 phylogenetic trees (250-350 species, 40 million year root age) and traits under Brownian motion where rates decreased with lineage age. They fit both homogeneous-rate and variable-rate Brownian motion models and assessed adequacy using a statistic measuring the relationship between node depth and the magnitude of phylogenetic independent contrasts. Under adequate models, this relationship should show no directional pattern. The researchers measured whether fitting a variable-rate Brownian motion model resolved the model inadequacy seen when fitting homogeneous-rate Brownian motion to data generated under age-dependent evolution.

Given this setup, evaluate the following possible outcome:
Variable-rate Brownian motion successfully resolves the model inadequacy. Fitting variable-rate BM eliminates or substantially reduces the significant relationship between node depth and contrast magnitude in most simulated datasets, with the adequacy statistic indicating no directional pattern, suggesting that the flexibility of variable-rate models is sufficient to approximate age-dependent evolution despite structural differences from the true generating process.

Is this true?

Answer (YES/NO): YES